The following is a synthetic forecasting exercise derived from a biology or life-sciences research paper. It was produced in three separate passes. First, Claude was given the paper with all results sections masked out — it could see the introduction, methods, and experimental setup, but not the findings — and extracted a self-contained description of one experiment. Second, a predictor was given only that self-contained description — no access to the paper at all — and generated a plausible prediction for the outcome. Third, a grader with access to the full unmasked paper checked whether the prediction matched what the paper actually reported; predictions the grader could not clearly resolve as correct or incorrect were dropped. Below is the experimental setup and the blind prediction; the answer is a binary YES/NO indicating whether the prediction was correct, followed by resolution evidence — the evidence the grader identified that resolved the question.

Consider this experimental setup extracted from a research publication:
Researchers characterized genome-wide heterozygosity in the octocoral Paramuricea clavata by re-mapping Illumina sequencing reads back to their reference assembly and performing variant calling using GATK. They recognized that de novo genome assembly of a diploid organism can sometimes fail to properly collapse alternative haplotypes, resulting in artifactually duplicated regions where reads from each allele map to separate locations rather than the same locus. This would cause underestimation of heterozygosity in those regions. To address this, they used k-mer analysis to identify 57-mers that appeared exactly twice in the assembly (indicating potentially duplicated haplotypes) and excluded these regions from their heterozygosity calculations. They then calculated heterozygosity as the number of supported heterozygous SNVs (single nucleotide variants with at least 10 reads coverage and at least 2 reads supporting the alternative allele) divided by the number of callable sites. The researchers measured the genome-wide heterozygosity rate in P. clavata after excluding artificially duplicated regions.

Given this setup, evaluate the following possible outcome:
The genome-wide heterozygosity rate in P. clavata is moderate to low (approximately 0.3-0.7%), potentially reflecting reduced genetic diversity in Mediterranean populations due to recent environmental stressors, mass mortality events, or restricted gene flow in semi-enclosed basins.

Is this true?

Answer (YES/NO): YES